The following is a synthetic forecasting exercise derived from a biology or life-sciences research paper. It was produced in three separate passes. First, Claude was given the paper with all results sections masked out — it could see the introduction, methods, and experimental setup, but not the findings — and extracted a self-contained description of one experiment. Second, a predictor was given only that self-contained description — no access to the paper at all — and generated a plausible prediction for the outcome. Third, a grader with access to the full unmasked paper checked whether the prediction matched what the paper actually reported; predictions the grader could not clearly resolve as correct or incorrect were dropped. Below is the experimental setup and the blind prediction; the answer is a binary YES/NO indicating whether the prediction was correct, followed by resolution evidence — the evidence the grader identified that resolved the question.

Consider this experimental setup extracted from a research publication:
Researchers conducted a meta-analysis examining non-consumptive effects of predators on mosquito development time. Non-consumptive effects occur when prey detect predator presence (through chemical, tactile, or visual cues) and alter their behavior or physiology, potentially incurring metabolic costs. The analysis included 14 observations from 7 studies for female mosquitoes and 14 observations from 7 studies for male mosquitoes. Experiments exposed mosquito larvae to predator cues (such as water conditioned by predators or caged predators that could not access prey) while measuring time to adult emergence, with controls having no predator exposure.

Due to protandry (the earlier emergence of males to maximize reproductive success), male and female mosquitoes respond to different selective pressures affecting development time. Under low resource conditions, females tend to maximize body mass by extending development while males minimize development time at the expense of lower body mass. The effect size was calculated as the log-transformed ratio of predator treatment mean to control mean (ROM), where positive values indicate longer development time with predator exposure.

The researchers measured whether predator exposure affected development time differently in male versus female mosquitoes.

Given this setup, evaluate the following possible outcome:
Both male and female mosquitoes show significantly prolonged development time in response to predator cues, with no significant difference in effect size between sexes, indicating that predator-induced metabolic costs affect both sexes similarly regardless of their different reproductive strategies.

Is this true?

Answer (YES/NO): NO